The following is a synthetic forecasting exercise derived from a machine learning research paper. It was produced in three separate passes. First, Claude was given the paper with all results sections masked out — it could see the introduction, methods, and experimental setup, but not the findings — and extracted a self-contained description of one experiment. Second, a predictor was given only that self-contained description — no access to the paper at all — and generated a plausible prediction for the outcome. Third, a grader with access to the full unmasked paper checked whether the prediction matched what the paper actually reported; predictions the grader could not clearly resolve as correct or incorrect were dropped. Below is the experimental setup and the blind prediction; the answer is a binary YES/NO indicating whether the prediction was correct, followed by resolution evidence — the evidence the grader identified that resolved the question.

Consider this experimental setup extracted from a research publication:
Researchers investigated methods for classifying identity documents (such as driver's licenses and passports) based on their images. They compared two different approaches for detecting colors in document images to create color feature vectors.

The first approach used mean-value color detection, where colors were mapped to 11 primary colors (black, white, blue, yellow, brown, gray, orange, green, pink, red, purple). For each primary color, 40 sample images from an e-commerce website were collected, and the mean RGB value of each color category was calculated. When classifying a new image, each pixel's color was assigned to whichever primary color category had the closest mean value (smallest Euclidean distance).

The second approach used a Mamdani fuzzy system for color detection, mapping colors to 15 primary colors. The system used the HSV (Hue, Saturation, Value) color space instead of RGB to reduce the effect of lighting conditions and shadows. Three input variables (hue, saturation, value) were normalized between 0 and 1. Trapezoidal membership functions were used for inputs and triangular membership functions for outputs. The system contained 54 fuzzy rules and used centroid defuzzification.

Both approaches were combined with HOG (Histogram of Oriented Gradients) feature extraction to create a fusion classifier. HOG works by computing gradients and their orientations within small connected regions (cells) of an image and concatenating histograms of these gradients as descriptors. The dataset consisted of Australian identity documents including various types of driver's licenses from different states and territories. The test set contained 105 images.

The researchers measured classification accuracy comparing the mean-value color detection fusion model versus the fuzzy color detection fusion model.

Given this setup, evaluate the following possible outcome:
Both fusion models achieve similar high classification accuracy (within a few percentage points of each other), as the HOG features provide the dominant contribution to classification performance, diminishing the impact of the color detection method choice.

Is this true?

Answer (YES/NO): NO